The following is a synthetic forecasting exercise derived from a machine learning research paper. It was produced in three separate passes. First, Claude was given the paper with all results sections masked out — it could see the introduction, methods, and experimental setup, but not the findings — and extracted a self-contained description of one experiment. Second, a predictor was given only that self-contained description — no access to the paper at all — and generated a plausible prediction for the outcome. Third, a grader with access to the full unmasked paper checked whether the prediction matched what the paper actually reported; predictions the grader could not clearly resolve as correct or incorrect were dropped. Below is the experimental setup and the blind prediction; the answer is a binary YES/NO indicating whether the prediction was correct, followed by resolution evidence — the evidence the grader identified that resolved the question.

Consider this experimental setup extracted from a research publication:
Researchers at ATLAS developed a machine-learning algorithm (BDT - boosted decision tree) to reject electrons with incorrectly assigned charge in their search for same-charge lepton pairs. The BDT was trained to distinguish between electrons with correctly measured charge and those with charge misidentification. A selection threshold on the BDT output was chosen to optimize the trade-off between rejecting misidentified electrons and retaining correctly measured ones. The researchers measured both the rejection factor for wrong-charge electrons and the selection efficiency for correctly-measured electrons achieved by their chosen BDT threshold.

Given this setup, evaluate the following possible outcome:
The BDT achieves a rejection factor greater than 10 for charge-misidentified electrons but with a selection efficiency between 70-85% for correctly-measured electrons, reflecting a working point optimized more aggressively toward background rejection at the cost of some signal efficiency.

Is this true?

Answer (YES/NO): NO